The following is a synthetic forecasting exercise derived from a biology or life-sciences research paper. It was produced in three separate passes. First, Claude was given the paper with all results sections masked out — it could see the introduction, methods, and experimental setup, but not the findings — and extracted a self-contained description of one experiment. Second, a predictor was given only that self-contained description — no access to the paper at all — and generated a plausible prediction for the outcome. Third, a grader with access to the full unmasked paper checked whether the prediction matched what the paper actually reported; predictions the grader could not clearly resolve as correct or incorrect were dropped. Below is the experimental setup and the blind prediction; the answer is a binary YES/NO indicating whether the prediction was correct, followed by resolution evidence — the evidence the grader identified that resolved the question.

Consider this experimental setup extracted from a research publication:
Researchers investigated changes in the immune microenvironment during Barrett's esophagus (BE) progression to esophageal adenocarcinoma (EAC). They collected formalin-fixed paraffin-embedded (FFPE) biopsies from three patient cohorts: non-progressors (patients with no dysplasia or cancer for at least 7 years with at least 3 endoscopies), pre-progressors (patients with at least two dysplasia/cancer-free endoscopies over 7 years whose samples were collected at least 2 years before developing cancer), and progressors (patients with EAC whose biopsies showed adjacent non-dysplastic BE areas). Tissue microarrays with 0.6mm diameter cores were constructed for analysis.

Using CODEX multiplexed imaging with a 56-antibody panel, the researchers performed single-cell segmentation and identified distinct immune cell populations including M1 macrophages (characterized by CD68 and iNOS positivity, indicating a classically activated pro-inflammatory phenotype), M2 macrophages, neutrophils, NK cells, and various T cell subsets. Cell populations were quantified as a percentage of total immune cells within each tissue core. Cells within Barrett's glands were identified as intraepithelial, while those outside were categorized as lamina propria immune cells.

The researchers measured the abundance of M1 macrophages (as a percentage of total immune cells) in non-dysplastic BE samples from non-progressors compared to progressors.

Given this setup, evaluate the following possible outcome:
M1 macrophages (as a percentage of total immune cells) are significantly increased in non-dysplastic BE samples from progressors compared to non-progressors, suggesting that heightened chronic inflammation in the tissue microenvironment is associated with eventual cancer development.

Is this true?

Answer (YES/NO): YES